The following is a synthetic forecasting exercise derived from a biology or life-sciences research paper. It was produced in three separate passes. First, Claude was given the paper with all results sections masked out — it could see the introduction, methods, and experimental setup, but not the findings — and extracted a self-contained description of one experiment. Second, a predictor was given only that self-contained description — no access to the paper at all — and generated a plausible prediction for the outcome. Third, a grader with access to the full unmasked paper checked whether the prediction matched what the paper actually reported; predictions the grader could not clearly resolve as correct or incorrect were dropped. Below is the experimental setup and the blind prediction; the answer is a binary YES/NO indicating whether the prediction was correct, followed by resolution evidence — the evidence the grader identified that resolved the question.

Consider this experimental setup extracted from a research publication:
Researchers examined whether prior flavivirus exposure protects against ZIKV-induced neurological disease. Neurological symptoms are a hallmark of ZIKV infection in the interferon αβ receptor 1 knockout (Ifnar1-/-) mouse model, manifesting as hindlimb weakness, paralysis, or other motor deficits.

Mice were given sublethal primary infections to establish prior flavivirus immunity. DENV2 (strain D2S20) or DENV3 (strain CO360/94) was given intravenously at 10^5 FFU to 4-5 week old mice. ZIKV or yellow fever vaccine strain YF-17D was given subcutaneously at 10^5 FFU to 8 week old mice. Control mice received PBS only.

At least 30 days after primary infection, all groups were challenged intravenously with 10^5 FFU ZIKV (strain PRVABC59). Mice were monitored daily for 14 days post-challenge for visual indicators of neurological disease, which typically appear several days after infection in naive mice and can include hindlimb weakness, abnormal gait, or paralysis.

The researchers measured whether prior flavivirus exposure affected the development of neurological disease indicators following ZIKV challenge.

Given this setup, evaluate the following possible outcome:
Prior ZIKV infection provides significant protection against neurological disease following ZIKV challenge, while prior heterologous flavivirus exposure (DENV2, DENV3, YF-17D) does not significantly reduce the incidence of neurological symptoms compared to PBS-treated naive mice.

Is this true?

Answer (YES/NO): NO